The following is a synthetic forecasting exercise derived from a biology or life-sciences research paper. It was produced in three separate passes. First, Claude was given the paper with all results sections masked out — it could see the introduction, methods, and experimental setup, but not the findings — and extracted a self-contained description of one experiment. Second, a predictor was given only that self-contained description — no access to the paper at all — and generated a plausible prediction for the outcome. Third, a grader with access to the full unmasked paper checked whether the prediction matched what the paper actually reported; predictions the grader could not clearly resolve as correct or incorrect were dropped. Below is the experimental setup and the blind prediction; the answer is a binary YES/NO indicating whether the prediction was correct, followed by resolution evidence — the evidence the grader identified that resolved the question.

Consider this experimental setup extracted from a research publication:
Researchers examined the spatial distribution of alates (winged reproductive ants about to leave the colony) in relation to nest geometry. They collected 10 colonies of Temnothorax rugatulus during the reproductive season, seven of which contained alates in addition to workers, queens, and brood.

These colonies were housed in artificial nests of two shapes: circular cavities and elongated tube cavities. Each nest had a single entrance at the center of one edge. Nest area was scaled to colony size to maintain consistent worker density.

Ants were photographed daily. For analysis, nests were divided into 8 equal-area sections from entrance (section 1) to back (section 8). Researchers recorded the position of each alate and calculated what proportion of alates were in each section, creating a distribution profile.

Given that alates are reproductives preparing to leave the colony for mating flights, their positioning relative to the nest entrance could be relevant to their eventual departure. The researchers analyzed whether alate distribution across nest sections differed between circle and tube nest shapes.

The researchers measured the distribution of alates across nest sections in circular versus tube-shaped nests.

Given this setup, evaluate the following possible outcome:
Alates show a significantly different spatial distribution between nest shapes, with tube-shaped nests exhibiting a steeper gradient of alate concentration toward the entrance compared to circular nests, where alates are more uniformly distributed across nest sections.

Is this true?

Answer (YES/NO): NO